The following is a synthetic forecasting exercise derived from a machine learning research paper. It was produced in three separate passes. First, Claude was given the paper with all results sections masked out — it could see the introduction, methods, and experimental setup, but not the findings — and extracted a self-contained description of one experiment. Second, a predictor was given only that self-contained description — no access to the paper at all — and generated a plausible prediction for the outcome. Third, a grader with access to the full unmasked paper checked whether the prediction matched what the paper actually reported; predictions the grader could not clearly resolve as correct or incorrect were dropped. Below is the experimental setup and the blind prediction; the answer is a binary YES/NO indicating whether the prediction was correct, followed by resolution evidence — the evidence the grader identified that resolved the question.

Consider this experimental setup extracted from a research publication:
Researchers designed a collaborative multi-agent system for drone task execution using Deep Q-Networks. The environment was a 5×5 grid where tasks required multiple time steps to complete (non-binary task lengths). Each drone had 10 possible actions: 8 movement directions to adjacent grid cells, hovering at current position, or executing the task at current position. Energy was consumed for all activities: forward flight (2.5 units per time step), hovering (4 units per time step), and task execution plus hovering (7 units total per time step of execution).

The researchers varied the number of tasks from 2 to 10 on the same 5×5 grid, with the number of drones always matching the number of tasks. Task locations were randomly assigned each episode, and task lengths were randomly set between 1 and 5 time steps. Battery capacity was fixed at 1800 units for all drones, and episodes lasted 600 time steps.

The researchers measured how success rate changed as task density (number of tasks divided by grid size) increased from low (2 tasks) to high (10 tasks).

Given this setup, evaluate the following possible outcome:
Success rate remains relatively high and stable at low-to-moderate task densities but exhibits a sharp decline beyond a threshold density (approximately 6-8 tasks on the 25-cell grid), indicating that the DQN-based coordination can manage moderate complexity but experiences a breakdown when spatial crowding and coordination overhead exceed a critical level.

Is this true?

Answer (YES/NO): NO